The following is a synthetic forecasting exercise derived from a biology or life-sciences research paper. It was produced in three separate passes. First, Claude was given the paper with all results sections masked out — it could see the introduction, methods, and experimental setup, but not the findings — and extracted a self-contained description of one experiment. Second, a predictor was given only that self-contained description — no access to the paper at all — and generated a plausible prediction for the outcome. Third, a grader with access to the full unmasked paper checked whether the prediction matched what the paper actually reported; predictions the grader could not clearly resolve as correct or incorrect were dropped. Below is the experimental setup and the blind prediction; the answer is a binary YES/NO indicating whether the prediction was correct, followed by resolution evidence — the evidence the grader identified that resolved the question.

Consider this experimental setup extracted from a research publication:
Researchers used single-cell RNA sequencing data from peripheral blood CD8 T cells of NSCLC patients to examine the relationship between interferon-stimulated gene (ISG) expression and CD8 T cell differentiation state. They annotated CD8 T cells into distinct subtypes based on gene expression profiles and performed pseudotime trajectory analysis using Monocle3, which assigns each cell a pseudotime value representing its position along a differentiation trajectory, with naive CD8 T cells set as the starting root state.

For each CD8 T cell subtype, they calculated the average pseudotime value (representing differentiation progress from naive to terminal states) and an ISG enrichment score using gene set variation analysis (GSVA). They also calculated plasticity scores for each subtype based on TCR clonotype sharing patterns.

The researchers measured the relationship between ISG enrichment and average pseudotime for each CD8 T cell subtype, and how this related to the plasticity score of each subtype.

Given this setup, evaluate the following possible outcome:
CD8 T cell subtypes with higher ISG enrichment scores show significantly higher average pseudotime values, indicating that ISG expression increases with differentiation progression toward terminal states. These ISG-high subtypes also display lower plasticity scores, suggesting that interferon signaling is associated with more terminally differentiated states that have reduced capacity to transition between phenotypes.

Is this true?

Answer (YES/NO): NO